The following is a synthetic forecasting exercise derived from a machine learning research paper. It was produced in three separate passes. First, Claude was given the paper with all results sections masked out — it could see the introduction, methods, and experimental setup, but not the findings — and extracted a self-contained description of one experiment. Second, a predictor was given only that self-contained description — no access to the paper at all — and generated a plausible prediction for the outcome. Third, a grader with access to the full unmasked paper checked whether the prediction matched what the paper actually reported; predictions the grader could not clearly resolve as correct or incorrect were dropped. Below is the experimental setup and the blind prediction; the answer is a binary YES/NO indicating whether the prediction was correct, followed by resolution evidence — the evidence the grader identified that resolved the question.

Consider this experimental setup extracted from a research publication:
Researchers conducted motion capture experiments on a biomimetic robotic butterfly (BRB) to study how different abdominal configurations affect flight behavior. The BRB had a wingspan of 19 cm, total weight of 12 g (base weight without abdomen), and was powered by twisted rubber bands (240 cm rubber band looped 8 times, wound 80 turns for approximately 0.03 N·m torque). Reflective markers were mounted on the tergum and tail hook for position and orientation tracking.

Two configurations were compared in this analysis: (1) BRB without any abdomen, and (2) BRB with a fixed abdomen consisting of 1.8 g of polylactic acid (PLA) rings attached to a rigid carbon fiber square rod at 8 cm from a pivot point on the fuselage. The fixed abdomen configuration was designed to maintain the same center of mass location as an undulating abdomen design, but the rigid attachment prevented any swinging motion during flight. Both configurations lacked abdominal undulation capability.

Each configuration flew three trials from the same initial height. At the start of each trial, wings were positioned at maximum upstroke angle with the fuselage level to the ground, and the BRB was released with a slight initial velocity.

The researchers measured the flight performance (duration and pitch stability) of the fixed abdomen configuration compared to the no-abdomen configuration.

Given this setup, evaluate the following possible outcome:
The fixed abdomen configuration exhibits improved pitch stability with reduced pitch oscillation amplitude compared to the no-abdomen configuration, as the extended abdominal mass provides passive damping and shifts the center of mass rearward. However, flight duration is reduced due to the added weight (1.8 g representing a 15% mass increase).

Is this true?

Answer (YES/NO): NO